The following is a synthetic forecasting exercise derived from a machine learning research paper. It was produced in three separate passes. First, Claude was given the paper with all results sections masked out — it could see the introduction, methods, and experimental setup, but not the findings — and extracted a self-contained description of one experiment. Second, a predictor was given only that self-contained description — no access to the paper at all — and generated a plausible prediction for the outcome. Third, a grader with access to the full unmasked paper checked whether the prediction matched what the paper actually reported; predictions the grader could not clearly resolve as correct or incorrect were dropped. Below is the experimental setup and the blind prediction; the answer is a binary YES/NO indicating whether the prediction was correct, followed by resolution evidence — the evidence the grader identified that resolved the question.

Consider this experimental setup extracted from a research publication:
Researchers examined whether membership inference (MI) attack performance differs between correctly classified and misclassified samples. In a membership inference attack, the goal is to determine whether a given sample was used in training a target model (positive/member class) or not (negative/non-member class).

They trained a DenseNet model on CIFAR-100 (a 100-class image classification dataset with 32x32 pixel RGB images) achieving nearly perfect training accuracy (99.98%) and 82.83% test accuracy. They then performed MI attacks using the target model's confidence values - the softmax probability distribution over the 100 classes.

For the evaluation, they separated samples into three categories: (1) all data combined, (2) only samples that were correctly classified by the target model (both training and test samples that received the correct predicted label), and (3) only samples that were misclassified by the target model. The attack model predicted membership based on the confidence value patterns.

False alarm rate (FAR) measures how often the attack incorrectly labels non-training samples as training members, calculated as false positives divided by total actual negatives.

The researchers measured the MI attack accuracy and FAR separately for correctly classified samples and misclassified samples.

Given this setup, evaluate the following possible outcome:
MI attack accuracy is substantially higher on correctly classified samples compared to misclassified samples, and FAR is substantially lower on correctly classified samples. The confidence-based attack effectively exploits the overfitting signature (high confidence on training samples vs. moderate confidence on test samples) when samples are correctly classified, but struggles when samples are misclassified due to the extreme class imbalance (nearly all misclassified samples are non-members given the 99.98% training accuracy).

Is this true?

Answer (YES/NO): NO